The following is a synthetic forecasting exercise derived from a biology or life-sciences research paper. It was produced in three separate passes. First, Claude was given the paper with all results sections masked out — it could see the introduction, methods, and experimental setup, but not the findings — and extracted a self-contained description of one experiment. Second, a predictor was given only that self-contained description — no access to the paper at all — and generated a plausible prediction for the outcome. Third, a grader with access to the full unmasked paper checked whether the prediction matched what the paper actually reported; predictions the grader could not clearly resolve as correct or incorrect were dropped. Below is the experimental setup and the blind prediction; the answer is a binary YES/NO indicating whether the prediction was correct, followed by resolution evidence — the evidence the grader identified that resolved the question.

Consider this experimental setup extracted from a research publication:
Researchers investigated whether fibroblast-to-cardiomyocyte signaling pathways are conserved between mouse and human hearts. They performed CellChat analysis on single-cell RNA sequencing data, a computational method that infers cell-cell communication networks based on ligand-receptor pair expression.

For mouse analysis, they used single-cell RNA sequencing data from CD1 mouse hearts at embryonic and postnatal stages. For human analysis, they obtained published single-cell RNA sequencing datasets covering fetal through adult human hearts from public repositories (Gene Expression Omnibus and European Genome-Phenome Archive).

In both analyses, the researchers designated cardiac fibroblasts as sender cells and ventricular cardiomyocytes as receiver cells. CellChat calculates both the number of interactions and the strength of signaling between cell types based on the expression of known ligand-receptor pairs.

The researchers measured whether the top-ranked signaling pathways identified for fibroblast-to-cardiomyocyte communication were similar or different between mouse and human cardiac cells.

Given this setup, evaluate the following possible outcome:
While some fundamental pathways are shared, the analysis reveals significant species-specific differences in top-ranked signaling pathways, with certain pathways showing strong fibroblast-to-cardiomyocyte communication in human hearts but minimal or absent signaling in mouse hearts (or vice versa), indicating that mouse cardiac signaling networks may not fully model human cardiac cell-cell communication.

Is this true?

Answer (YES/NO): YES